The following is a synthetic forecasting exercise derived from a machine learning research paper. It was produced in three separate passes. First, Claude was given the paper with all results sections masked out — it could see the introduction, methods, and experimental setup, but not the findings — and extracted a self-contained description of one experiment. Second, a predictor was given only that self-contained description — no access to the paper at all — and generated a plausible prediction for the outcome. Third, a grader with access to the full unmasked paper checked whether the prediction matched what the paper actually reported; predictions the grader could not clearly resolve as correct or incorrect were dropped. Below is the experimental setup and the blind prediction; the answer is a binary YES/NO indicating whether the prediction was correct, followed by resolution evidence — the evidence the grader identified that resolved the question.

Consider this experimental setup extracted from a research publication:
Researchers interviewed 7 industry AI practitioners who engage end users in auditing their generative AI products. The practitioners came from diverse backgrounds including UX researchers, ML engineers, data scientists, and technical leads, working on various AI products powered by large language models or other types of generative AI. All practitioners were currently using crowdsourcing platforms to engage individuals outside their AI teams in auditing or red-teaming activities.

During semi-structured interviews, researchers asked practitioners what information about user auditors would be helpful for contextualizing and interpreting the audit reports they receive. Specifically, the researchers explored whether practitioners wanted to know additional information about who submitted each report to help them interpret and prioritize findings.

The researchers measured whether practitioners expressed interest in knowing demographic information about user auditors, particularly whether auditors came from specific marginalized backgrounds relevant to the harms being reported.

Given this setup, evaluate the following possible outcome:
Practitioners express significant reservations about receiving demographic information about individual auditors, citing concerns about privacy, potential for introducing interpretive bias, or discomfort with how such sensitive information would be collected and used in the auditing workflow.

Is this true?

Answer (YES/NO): NO